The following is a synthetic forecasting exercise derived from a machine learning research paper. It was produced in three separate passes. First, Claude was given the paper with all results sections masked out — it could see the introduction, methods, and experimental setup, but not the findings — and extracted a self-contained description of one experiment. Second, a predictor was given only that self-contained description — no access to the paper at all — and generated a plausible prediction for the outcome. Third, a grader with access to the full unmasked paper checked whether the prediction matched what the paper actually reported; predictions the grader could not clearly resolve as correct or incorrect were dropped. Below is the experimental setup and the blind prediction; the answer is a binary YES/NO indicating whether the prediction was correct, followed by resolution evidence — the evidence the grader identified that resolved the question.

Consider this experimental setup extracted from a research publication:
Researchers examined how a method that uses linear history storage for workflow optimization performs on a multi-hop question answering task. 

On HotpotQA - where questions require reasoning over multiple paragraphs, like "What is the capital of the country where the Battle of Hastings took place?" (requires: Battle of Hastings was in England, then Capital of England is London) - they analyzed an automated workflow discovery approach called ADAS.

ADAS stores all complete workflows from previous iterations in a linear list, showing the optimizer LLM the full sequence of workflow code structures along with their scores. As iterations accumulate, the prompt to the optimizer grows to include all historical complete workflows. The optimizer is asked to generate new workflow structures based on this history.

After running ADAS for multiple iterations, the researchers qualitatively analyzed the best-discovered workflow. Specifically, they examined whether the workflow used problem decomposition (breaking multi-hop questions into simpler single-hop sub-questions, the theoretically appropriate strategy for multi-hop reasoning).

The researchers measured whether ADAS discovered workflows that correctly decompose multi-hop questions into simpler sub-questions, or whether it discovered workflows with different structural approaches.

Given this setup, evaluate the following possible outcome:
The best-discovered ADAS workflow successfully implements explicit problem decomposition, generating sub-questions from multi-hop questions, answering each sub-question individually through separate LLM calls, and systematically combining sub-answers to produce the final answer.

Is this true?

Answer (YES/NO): NO